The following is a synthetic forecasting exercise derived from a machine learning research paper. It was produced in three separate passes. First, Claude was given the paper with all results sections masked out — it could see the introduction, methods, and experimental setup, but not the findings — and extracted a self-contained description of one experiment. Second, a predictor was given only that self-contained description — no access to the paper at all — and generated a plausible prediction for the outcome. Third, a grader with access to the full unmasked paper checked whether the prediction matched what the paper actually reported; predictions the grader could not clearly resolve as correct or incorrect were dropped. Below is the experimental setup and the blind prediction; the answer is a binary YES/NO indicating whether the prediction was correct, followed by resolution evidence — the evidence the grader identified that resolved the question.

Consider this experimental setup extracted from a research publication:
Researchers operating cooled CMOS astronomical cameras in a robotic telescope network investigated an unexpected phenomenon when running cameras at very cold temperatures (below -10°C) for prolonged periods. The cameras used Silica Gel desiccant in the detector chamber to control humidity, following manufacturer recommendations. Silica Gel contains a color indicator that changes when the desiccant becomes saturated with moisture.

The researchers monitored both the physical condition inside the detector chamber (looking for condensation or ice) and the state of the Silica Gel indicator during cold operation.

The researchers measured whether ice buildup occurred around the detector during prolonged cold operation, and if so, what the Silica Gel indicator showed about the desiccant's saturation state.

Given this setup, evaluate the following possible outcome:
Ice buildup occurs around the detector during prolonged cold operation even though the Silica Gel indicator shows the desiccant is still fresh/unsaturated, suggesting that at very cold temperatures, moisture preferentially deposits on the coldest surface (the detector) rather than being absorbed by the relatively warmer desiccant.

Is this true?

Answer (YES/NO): YES